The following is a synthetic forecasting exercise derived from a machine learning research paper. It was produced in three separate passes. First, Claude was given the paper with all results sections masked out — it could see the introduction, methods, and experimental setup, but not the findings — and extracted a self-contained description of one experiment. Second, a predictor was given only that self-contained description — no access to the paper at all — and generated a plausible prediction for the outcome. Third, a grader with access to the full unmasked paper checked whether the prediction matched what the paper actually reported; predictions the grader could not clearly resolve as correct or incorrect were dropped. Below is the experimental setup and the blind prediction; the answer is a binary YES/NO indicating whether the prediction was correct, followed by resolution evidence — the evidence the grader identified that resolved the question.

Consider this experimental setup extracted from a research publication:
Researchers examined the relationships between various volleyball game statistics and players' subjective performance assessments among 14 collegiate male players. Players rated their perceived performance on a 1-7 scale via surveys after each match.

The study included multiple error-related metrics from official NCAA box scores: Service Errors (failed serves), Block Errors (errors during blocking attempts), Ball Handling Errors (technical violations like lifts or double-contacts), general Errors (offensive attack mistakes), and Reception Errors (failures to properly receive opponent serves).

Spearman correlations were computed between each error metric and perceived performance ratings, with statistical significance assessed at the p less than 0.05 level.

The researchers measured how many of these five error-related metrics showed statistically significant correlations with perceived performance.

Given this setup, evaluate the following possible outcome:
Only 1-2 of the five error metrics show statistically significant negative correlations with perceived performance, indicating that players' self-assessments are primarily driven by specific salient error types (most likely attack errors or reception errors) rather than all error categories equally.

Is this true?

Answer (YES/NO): YES